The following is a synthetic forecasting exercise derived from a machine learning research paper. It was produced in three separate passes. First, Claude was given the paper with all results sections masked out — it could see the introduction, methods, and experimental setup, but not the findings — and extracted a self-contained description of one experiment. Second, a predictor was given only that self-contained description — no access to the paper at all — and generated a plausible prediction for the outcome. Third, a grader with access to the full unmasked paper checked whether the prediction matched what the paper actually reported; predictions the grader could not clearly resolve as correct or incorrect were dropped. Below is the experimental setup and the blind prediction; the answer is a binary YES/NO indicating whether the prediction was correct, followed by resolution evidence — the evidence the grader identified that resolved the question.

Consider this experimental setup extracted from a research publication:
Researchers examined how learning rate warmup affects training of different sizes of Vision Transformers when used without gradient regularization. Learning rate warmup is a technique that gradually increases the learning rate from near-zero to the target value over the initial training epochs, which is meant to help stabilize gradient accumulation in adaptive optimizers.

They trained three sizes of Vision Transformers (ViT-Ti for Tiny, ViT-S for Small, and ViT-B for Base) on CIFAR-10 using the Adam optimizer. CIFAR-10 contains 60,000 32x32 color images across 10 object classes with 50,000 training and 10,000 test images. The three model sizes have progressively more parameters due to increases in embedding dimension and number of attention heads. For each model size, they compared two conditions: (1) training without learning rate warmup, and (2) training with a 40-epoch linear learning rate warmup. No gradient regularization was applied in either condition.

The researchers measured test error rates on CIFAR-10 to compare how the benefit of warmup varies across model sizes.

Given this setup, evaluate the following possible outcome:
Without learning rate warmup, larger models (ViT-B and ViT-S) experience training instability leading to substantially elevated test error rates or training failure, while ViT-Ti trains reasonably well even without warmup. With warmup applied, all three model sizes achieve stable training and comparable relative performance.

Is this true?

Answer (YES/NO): NO